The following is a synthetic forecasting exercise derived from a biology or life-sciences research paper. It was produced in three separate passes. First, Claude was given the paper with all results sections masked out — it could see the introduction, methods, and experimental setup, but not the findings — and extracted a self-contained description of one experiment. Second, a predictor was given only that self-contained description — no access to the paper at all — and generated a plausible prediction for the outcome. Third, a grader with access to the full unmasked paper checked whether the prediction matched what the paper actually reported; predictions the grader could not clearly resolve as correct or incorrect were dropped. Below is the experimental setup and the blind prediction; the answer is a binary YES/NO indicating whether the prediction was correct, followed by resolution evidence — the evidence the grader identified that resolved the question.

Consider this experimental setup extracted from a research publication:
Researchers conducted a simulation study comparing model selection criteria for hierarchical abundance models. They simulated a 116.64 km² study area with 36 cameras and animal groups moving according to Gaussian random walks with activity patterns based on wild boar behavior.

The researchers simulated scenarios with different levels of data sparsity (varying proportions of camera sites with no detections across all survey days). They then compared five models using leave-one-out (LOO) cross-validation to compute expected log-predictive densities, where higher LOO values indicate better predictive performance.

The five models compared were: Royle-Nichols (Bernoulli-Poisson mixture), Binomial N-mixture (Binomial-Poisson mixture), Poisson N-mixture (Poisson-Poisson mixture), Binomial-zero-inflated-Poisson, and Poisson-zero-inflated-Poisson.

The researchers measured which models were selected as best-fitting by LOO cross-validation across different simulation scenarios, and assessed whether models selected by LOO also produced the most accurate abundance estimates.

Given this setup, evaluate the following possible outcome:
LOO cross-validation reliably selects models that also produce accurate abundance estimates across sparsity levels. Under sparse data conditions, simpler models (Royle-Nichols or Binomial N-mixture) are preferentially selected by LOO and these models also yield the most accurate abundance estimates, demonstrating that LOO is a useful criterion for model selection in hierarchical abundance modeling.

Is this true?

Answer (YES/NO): NO